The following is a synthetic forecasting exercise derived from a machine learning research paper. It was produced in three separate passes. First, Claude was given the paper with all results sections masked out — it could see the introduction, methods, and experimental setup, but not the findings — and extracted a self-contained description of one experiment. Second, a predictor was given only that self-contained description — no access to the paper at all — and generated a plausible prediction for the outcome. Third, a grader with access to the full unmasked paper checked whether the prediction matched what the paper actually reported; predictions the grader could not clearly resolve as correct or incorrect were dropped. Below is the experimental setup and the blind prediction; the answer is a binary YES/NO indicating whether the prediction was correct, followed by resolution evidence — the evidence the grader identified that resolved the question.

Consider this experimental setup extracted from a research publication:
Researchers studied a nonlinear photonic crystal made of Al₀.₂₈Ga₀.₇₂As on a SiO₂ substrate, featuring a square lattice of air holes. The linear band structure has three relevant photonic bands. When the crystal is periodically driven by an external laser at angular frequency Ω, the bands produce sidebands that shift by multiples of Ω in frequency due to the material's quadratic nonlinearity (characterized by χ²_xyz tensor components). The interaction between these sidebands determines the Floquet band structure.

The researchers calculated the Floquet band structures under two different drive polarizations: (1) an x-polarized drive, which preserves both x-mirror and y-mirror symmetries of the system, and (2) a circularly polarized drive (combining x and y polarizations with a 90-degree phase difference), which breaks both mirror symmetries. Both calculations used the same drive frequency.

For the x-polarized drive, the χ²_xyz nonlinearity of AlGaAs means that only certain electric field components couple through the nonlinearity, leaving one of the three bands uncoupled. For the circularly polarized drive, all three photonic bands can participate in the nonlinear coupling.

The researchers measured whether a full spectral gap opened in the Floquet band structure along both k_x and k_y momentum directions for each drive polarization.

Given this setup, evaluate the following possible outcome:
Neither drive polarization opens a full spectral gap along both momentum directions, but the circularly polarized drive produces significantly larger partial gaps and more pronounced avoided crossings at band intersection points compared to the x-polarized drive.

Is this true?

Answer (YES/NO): NO